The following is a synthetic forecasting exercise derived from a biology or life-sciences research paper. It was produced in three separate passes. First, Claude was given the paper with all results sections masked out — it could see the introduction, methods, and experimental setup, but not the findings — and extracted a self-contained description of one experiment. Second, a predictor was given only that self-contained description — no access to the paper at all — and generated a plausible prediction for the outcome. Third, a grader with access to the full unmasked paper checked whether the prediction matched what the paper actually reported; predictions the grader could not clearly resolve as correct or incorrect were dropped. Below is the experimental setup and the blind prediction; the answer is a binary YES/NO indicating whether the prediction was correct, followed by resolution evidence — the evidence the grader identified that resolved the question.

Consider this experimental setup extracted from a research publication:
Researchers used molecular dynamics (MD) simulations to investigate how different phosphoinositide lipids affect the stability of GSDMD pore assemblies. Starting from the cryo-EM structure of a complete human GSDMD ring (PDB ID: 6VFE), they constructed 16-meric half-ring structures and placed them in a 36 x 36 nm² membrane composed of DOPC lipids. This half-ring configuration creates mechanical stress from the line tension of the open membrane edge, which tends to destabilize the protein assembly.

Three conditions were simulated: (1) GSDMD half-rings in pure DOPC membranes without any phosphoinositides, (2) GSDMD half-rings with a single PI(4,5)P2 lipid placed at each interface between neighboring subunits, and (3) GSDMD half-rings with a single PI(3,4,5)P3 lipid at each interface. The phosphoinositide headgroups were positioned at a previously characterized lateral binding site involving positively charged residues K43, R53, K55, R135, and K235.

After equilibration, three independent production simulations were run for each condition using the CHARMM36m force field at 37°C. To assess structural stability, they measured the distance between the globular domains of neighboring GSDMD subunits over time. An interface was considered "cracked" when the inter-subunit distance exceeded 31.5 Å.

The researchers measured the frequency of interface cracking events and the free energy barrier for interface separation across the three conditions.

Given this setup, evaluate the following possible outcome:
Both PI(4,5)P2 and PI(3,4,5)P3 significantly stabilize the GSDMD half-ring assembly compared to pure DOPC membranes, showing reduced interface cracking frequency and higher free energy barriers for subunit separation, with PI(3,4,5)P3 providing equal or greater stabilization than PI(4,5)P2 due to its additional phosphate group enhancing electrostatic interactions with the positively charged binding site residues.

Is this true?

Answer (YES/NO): YES